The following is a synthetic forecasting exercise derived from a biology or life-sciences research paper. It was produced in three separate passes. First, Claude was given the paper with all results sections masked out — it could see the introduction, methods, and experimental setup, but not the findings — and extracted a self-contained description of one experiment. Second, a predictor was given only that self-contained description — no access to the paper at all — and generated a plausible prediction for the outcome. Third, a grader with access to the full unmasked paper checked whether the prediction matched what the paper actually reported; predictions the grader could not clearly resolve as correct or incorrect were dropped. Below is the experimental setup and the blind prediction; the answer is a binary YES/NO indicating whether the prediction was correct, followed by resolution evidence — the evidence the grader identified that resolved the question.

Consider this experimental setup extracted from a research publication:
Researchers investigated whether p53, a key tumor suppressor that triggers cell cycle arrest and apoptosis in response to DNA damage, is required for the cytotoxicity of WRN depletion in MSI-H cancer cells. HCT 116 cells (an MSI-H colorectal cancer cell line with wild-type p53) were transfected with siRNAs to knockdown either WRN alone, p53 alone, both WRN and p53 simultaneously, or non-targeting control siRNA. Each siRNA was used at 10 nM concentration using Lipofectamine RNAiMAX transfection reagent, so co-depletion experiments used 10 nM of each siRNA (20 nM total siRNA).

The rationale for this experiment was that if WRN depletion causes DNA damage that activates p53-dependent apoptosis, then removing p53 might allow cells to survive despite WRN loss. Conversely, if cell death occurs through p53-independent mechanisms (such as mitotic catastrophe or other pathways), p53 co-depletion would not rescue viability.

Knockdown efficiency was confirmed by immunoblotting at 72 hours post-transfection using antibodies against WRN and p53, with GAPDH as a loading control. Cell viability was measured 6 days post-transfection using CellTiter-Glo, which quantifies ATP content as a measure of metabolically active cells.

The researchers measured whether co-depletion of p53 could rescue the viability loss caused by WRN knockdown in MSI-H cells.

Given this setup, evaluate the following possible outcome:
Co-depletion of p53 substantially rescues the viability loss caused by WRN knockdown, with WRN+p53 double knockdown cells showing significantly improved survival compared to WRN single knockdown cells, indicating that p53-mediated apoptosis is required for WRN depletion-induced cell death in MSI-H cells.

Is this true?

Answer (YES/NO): NO